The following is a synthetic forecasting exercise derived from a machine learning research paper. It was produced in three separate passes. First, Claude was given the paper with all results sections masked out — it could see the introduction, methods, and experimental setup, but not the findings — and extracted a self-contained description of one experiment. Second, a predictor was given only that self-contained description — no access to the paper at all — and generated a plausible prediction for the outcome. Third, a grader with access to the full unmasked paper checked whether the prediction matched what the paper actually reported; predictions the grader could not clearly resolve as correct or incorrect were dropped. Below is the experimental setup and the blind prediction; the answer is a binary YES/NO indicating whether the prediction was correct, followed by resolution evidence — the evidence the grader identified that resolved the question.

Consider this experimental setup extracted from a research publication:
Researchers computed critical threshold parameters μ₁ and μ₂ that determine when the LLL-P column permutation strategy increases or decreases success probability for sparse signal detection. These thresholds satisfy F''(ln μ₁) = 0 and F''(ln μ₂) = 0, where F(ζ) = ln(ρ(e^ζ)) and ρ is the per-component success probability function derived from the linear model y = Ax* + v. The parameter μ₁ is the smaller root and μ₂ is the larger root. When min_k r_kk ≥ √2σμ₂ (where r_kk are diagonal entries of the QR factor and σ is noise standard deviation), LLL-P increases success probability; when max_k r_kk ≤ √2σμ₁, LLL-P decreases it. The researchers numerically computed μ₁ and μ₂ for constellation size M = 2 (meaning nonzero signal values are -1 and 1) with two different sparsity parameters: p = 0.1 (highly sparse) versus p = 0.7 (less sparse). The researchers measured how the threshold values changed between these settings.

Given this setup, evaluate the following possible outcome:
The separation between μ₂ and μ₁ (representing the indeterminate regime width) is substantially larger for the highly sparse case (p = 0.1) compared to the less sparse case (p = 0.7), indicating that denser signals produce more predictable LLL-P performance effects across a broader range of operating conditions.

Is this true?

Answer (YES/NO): YES